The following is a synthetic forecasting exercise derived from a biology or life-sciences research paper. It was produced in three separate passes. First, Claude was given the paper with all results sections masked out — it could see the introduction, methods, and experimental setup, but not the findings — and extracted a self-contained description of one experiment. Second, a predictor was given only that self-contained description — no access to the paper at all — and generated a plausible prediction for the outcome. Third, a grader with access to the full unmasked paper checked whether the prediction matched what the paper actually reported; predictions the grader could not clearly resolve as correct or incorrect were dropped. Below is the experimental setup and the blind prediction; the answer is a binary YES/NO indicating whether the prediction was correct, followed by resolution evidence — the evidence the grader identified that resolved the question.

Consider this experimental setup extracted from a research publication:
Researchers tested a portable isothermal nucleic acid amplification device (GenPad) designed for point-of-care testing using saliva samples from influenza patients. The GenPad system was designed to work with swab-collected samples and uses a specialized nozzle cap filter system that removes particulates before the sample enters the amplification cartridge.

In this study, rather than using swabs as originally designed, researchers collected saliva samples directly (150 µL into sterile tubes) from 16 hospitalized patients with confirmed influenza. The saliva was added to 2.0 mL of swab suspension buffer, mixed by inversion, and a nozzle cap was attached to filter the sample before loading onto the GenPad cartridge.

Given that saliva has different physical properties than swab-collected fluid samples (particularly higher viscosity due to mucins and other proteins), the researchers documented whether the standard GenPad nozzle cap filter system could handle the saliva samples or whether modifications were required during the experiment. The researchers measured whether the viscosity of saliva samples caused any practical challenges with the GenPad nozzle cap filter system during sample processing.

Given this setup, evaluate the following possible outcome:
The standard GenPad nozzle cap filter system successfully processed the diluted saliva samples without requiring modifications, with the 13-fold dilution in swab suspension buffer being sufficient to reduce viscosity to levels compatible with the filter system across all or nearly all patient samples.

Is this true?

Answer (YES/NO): NO